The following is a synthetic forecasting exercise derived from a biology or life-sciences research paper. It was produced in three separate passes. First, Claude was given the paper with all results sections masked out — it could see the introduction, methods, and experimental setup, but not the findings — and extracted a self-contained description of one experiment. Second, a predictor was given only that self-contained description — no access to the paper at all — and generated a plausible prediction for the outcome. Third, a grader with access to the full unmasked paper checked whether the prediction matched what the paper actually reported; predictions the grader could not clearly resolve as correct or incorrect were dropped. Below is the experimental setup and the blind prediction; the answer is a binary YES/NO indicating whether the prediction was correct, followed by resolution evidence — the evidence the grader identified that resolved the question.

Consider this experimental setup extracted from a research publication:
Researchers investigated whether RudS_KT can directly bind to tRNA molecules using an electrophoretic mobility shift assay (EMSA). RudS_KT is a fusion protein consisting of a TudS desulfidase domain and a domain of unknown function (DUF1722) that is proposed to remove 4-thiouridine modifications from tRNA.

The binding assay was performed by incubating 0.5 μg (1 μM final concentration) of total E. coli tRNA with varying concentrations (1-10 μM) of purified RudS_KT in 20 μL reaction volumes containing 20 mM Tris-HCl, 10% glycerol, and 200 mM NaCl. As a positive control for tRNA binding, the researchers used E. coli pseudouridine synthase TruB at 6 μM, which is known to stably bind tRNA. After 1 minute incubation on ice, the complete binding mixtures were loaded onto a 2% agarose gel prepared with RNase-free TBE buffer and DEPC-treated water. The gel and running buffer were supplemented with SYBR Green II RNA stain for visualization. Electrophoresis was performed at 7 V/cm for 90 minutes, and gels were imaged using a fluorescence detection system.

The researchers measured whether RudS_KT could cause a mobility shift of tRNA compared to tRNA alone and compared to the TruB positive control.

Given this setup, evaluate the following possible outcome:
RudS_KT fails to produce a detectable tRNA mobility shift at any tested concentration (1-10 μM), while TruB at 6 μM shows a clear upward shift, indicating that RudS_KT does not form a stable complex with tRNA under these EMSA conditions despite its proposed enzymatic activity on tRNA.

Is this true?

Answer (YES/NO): NO